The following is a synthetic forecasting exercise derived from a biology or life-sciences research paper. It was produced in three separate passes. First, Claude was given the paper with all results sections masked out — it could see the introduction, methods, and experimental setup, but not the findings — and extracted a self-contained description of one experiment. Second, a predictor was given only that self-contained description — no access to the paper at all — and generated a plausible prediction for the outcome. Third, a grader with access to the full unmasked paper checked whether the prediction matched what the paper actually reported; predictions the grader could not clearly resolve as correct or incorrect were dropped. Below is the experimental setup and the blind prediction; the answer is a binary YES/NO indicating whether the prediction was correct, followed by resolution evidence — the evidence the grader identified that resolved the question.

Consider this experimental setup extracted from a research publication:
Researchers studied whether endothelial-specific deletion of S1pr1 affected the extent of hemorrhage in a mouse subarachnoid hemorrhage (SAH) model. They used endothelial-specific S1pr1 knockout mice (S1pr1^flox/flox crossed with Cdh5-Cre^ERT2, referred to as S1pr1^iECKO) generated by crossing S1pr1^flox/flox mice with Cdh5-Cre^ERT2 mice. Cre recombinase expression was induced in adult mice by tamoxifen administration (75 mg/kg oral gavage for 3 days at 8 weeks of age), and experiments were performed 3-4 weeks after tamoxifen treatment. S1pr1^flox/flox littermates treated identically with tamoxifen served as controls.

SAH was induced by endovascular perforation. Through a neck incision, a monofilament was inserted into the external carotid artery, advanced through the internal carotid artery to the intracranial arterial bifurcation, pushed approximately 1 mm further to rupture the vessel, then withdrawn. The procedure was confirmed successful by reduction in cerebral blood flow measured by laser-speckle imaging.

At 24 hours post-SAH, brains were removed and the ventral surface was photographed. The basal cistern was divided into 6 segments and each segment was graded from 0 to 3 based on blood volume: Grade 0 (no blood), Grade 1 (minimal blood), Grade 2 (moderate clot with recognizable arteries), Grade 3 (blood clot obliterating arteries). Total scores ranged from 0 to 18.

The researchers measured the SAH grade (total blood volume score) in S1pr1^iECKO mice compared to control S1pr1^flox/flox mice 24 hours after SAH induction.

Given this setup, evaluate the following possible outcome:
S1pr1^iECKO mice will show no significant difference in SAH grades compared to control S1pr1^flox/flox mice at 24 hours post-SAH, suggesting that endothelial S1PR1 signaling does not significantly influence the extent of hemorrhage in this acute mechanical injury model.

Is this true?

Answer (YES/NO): YES